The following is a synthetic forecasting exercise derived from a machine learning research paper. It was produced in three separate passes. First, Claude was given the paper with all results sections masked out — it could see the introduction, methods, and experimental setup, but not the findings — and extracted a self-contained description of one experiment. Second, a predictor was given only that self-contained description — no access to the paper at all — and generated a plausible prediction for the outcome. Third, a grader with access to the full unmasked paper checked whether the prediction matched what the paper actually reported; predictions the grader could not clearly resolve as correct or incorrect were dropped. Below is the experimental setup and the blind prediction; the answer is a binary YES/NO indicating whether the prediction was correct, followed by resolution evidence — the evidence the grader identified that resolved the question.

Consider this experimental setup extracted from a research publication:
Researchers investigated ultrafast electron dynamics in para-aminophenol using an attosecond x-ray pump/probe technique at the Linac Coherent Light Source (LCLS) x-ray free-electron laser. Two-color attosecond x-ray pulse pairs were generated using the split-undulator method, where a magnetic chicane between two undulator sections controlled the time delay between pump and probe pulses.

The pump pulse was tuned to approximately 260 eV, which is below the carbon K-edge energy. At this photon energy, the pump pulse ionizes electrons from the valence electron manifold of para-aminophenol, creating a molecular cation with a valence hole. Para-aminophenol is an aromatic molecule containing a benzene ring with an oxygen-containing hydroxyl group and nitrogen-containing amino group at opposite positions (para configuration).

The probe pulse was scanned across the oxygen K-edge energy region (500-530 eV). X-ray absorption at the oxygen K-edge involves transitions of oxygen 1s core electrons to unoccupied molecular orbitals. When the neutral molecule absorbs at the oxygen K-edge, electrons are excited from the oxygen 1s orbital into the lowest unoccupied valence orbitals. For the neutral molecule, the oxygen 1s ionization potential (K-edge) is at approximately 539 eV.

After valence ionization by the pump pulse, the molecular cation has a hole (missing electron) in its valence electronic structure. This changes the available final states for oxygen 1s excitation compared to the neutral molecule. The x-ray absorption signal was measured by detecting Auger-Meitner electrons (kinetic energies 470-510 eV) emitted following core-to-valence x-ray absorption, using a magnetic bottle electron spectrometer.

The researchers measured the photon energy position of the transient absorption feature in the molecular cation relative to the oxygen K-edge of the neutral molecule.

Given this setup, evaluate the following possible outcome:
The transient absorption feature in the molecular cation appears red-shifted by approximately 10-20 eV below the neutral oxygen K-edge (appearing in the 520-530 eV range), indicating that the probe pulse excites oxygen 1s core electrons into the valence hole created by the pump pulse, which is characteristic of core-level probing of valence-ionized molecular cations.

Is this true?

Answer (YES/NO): YES